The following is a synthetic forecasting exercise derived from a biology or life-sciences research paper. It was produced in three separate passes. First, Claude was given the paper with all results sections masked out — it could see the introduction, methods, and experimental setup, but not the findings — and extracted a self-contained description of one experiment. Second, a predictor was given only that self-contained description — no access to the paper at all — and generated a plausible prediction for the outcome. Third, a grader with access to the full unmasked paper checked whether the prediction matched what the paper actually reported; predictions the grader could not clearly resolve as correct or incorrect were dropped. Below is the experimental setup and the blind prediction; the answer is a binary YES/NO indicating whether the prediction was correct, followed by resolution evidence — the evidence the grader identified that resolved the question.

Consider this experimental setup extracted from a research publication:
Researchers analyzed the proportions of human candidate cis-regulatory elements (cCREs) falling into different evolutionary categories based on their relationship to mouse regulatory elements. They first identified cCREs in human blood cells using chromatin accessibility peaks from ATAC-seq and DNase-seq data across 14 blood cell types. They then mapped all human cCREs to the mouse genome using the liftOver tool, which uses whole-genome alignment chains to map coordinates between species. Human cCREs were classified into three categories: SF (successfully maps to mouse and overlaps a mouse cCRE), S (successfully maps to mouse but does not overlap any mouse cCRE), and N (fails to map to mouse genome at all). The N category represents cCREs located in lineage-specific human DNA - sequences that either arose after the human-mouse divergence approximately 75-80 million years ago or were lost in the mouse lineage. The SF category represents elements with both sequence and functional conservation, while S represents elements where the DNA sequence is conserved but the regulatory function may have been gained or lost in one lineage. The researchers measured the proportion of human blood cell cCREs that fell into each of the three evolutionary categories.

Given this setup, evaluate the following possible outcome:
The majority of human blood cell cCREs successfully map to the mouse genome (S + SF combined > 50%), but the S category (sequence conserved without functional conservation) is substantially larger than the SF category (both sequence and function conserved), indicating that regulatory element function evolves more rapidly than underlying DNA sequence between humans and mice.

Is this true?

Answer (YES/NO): YES